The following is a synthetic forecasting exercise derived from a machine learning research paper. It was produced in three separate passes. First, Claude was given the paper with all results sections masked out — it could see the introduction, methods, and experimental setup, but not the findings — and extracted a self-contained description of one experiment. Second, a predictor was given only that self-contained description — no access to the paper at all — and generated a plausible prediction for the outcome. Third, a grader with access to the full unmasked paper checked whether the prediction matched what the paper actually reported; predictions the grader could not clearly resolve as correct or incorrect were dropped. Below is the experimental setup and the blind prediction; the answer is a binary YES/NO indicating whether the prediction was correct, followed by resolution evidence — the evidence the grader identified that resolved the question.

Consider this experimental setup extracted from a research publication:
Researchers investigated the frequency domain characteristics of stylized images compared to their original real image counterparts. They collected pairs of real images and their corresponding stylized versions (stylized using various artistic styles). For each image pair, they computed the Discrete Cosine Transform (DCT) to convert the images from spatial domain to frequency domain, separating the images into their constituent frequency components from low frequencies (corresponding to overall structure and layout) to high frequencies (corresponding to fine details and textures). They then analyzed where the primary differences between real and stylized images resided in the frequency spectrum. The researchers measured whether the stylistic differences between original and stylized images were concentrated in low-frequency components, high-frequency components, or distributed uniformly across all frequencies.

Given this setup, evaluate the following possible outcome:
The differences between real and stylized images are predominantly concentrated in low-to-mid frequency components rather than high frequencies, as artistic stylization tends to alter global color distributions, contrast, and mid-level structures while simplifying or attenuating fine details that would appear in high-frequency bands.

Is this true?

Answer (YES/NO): NO